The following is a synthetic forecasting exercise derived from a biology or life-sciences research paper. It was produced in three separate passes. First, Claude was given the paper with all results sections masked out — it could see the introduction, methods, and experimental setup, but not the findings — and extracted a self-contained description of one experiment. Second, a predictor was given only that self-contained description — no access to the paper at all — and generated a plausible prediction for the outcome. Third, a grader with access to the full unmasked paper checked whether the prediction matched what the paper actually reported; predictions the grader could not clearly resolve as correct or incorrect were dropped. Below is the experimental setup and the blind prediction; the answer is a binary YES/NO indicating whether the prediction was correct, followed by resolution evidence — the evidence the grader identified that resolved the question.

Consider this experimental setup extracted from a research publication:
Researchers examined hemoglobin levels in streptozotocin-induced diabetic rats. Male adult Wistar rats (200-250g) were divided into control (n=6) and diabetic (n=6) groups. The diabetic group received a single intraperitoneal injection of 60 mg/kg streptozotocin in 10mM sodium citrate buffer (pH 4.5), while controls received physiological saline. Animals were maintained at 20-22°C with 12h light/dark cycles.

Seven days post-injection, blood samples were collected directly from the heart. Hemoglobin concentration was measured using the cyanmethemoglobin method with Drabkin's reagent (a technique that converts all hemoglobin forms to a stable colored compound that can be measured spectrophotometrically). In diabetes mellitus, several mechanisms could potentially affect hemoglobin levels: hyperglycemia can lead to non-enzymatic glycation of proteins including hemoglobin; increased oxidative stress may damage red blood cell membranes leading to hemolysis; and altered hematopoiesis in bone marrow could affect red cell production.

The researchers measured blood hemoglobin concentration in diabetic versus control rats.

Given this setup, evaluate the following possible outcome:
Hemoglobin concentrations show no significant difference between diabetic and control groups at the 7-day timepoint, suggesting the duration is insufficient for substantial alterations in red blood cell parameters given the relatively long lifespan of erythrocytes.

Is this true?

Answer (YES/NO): NO